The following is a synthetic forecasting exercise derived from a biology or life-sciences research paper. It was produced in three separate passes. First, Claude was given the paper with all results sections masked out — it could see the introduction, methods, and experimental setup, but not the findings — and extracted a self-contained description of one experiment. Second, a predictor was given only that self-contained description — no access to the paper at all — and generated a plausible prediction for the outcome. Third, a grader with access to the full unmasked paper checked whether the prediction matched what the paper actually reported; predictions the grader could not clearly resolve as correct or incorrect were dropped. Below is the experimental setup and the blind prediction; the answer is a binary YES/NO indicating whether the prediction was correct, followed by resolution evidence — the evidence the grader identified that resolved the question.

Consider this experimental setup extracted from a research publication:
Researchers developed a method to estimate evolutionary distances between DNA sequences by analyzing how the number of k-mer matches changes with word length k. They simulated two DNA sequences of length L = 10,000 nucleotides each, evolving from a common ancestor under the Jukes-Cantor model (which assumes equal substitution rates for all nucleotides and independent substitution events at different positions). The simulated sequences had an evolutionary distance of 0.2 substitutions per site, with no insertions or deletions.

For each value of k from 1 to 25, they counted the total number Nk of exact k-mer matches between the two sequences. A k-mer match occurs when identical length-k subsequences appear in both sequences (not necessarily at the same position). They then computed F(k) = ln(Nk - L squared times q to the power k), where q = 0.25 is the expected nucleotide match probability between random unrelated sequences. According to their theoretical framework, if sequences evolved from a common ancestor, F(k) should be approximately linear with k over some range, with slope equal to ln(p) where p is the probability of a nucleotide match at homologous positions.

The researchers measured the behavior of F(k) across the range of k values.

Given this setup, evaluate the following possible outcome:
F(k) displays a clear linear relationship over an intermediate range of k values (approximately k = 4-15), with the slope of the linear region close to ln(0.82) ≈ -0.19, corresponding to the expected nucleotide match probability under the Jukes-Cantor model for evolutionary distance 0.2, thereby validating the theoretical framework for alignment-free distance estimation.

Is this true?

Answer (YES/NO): NO